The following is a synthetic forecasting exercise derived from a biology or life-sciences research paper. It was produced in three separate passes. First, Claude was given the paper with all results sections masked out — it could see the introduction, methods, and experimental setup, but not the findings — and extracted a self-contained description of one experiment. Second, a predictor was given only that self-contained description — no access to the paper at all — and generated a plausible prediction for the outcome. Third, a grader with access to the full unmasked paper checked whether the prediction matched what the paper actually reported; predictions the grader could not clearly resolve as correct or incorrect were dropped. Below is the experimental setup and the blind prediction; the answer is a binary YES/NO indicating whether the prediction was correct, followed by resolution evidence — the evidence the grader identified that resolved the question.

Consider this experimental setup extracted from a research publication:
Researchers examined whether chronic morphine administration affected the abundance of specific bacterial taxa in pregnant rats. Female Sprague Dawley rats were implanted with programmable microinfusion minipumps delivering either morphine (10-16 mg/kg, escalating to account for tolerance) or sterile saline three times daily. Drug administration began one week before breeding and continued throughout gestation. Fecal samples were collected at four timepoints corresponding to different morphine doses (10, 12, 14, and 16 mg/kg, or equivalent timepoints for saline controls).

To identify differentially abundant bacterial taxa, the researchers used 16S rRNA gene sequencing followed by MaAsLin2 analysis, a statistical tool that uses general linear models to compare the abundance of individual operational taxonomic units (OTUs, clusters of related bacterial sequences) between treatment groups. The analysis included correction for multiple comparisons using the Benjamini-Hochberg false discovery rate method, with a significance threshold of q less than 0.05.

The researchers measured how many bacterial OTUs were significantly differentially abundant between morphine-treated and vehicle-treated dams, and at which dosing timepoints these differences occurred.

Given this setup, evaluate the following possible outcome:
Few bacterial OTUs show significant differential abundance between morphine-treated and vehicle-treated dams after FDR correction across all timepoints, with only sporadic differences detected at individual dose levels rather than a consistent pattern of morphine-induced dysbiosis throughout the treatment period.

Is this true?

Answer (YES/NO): YES